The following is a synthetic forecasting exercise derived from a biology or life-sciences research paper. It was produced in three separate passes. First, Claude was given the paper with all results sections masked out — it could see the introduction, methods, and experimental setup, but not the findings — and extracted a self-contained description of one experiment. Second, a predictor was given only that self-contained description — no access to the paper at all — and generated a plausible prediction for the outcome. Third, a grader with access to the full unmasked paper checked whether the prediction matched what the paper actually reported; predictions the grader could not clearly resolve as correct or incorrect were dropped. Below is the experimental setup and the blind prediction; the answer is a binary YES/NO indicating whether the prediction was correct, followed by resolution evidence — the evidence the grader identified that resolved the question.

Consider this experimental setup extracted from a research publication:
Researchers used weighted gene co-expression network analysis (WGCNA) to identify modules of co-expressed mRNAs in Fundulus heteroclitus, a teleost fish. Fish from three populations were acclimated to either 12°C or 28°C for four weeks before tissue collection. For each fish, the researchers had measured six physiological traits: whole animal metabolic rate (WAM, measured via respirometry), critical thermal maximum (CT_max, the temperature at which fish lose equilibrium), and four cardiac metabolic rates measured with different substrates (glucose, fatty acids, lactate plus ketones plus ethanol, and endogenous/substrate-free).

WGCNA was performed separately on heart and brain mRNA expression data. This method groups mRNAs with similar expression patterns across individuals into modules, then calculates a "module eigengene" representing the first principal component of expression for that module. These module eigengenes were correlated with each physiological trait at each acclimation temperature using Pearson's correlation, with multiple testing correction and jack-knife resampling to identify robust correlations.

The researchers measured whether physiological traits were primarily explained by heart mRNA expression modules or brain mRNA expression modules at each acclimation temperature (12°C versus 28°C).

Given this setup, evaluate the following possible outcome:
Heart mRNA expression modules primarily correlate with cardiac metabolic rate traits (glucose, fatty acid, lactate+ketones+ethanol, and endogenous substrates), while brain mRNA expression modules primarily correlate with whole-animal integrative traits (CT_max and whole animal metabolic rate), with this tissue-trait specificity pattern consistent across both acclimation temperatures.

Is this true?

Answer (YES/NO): NO